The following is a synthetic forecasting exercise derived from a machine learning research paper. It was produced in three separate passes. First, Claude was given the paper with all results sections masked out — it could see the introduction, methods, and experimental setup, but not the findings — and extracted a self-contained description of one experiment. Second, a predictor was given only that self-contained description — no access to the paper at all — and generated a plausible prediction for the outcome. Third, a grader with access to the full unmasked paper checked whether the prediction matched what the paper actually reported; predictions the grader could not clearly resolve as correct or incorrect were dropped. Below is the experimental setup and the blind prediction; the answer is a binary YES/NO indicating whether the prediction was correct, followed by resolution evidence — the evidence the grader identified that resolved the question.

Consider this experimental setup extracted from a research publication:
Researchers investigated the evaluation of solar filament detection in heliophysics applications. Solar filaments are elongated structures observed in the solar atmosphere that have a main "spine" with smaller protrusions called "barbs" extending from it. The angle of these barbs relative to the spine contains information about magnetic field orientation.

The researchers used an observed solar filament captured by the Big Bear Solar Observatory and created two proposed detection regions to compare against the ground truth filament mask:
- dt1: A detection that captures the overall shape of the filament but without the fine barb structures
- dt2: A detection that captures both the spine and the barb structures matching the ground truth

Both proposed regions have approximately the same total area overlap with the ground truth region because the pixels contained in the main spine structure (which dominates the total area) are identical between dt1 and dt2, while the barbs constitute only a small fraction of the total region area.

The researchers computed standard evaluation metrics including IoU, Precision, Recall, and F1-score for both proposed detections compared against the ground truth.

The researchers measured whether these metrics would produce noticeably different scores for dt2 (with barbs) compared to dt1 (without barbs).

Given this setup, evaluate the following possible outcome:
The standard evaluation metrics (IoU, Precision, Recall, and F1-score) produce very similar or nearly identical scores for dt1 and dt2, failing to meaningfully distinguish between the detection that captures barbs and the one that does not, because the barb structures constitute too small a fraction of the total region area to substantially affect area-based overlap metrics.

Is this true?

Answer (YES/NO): YES